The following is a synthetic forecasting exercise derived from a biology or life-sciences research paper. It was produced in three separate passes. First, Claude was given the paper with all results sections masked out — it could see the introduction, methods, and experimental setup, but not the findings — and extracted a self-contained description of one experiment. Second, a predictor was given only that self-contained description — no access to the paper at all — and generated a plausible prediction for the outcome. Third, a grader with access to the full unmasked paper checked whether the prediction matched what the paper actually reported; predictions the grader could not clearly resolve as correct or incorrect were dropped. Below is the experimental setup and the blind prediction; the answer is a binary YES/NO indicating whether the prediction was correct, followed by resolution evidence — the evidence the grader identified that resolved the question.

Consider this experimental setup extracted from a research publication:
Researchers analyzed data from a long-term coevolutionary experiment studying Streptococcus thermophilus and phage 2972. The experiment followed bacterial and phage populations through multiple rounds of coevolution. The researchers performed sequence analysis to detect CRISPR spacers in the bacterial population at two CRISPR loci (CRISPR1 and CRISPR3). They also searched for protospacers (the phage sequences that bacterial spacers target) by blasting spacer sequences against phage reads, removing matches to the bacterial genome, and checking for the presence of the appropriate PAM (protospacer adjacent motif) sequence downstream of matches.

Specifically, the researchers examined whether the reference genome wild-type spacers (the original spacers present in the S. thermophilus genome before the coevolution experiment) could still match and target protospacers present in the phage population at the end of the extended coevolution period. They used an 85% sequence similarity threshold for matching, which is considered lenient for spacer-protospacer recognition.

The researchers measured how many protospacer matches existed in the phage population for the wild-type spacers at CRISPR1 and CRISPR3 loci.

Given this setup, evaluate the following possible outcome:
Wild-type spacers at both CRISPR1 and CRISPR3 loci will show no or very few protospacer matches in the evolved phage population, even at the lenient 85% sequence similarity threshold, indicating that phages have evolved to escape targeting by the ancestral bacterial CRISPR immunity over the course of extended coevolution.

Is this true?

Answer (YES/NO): YES